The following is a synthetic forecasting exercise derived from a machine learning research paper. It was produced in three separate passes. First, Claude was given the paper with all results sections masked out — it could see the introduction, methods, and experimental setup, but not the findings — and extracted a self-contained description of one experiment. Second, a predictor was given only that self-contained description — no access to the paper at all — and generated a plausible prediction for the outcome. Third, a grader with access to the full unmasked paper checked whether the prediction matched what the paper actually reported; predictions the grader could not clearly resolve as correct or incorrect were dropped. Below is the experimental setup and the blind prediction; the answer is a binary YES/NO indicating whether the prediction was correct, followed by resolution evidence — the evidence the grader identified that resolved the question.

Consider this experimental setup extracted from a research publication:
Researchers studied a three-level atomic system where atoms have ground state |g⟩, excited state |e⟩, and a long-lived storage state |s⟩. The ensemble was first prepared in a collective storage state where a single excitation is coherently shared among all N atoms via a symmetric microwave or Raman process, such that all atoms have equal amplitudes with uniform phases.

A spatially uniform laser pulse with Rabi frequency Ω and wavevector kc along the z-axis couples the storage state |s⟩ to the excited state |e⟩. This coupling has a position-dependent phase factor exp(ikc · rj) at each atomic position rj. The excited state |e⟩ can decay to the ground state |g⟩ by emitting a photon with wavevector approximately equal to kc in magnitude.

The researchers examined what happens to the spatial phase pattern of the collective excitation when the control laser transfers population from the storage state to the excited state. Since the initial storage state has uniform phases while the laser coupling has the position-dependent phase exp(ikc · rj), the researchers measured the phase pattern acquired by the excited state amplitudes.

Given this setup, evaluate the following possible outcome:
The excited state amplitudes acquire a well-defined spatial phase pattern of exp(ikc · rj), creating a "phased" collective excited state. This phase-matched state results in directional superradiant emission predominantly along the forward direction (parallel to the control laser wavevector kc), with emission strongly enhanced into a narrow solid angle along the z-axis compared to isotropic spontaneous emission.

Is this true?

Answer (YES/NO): YES